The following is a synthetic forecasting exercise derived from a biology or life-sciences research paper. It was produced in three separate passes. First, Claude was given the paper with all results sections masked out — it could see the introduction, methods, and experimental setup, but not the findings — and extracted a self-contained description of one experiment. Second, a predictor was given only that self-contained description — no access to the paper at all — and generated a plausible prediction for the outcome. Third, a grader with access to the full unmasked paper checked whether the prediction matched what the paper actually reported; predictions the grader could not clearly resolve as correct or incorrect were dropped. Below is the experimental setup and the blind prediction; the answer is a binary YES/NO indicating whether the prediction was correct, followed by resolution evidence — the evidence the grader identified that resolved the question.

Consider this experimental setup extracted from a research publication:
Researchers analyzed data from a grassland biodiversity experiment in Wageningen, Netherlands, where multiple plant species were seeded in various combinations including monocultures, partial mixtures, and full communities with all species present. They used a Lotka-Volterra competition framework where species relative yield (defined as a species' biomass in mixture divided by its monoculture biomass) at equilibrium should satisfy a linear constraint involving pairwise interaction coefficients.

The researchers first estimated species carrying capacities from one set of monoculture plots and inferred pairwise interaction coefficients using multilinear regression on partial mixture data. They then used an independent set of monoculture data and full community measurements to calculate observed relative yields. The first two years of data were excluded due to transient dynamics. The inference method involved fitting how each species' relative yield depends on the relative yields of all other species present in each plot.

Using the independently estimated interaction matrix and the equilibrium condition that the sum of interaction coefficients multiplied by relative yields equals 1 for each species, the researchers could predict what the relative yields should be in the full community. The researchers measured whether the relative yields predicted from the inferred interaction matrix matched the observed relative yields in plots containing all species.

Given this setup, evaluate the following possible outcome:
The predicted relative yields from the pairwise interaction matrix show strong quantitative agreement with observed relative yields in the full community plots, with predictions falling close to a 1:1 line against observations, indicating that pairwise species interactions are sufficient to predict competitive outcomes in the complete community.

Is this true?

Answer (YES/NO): YES